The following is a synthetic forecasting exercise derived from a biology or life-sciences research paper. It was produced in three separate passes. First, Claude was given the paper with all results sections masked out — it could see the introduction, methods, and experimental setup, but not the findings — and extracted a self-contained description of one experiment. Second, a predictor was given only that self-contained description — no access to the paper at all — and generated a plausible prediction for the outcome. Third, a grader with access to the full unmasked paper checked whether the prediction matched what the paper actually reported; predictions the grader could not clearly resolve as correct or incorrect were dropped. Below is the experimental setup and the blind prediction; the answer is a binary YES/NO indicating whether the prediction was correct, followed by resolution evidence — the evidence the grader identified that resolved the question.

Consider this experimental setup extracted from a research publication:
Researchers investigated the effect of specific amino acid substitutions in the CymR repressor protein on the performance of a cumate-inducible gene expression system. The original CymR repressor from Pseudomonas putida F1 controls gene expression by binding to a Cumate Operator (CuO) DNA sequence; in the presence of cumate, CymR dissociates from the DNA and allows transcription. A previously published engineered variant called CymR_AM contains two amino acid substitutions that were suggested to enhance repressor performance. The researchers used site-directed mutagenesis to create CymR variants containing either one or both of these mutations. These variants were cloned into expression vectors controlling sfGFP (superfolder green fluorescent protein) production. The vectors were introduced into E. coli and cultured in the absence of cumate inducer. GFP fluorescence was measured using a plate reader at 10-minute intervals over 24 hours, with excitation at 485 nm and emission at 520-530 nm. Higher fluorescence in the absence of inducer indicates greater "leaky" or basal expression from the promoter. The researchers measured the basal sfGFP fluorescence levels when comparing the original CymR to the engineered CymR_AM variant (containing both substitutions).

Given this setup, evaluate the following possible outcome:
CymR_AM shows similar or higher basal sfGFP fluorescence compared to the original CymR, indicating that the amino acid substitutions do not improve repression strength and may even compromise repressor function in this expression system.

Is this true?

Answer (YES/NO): YES